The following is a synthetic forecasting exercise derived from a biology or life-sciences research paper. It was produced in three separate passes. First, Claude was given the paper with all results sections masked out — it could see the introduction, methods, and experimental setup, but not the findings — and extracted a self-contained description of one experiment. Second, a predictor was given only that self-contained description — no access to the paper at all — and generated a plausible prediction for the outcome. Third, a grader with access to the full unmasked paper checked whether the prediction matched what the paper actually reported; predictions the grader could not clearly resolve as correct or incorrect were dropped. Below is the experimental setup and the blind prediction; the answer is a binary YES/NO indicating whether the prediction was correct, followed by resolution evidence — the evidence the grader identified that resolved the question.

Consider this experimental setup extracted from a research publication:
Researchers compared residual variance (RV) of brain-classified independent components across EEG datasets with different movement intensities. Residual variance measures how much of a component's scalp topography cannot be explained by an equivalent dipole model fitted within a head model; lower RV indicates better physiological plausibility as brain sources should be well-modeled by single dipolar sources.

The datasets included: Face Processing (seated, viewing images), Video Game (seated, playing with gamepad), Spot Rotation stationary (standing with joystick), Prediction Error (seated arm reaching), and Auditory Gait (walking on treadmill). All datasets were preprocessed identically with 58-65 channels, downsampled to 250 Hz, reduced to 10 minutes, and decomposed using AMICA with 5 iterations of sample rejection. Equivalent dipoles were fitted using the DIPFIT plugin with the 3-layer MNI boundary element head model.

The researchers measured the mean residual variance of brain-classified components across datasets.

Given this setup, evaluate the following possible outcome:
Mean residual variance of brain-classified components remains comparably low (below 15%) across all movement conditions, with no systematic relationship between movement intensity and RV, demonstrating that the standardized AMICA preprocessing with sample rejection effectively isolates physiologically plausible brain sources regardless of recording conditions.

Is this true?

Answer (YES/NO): NO